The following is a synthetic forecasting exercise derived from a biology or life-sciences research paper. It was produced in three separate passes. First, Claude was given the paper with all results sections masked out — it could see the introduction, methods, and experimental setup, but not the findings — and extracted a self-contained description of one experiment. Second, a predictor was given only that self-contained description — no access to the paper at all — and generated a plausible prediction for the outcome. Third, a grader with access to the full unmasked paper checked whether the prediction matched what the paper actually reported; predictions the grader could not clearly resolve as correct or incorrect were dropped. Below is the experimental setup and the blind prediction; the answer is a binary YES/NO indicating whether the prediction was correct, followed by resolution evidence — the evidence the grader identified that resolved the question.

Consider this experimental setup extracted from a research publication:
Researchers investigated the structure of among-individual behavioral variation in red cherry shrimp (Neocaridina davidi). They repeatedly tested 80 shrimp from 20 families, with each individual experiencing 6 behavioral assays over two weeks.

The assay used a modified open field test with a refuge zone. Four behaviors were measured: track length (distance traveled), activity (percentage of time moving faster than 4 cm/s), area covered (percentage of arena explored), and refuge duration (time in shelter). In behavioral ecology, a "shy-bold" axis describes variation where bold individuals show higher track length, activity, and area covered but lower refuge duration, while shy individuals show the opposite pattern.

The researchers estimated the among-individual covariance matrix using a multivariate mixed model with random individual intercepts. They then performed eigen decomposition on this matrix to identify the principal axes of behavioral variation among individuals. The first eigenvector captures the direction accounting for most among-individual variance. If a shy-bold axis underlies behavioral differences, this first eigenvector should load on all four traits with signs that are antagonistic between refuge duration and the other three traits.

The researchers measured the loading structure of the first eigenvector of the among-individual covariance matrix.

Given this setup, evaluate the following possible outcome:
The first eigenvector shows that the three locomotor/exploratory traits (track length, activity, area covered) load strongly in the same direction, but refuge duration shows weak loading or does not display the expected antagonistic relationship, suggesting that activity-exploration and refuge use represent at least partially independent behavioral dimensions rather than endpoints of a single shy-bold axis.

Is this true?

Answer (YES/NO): NO